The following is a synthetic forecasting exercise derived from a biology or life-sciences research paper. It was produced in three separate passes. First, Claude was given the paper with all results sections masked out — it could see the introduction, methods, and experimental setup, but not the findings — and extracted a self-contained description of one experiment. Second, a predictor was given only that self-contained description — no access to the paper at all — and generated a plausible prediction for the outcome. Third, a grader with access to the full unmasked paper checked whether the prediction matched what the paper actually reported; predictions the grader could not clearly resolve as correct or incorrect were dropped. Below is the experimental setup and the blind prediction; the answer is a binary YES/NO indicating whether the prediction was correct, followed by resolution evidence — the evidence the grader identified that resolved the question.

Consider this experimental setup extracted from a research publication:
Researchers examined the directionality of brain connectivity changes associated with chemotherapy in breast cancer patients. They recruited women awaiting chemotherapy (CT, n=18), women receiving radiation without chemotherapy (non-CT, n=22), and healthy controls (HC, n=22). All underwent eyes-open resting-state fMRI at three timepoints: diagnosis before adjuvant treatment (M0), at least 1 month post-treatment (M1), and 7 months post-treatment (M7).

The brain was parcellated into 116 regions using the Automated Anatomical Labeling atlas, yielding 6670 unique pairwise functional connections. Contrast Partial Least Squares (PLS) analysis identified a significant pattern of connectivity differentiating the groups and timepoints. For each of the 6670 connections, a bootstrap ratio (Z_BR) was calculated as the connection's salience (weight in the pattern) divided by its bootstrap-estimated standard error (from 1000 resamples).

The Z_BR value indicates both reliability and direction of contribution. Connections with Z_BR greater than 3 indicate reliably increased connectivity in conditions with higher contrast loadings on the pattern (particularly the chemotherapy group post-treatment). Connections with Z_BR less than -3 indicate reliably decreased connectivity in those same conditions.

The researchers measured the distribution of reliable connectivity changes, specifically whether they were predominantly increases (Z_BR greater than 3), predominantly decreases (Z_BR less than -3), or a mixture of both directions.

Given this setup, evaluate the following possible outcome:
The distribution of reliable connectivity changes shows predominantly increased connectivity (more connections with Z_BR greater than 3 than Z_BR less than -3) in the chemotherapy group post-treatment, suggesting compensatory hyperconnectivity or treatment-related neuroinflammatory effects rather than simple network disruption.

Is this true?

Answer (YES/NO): NO